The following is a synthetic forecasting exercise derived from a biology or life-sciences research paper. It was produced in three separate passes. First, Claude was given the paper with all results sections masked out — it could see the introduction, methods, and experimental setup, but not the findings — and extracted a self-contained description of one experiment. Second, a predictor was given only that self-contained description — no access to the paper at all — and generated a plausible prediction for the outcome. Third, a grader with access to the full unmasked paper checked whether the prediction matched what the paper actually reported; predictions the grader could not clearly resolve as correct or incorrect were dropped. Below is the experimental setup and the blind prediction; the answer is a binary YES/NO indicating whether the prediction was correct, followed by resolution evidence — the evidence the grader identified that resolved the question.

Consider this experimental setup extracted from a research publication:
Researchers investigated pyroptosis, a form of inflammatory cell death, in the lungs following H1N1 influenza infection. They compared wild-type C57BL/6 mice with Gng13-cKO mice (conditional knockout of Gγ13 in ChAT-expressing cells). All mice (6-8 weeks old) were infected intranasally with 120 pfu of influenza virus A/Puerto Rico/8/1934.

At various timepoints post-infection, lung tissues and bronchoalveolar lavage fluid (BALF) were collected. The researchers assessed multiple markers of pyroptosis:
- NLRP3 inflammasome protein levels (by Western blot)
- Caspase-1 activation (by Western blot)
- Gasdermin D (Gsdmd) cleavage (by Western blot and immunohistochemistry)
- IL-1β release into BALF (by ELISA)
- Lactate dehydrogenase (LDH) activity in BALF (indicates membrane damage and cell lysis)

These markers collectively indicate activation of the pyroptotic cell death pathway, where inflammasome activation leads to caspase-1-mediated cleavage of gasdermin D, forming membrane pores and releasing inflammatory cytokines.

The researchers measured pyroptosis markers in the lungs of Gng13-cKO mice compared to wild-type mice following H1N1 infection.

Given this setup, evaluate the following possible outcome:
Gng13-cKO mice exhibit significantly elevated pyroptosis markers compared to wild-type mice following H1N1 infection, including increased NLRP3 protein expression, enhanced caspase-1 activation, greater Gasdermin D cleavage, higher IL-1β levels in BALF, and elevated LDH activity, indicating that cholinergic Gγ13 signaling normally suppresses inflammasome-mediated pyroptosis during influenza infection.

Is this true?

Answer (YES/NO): YES